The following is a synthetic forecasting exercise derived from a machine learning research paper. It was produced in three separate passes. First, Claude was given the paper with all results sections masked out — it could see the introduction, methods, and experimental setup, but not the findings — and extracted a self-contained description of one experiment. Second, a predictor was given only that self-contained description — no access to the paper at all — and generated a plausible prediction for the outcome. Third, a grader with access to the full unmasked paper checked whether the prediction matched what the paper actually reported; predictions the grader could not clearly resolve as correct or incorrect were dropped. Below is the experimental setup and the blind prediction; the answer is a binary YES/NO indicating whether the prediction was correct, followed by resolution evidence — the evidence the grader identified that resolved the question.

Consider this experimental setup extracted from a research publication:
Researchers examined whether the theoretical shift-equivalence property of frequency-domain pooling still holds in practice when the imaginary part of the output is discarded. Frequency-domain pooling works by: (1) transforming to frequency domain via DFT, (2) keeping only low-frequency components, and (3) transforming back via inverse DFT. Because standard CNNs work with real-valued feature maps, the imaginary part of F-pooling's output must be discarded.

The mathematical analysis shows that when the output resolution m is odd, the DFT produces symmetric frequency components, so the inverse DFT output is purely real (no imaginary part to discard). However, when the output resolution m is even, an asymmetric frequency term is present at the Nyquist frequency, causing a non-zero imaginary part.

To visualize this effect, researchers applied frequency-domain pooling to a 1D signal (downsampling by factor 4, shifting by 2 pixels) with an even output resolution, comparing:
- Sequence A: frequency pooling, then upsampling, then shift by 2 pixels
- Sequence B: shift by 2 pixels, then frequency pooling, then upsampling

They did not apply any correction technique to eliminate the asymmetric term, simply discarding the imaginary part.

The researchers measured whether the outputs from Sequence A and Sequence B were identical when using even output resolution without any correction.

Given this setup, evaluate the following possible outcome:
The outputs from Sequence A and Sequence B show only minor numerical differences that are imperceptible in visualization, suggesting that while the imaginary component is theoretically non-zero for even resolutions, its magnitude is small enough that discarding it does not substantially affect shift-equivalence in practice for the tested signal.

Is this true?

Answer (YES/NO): NO